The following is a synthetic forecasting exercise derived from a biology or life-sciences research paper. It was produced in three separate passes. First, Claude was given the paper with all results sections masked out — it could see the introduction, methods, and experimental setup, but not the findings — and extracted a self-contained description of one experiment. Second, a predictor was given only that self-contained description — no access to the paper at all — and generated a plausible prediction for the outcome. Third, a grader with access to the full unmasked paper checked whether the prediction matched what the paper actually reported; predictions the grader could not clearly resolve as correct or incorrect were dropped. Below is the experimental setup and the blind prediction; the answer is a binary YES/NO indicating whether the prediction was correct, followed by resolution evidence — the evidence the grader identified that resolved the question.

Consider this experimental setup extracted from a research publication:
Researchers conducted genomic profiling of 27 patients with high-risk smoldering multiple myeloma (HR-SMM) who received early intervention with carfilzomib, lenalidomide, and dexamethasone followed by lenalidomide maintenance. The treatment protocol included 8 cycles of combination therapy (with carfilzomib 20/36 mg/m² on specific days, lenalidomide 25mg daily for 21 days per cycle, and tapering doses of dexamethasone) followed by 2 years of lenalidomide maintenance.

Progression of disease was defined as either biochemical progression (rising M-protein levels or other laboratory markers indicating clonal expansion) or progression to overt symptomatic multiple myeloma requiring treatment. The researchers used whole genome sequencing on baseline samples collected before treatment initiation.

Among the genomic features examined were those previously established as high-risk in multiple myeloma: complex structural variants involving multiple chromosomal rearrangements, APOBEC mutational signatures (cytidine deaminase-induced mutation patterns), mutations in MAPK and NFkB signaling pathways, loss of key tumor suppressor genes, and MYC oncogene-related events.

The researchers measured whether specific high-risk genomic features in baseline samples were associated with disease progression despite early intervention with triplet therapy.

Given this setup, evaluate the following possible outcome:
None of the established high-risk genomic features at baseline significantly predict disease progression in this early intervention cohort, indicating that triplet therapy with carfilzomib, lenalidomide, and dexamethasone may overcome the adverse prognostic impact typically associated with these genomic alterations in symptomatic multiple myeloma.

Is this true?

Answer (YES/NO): NO